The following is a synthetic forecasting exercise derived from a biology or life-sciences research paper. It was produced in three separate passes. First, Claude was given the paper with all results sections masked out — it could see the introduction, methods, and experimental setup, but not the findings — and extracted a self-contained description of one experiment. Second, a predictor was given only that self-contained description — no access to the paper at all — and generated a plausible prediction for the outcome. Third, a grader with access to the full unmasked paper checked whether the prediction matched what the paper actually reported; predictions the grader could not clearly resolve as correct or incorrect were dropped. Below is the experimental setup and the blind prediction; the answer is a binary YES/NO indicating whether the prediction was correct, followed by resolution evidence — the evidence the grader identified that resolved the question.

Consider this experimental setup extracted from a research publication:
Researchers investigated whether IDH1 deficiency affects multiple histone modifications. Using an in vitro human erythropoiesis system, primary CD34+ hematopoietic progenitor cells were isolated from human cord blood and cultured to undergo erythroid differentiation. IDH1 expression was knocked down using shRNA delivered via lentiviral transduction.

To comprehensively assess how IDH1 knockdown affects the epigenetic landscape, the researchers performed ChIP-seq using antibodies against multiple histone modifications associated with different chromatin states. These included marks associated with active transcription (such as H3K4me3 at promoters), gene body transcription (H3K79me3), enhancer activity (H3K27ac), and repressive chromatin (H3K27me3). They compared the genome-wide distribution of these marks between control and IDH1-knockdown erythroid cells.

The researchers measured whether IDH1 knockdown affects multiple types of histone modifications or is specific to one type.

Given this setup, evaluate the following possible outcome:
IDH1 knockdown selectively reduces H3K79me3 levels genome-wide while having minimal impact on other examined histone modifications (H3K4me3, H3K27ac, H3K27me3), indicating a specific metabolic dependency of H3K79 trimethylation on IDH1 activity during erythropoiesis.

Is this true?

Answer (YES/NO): NO